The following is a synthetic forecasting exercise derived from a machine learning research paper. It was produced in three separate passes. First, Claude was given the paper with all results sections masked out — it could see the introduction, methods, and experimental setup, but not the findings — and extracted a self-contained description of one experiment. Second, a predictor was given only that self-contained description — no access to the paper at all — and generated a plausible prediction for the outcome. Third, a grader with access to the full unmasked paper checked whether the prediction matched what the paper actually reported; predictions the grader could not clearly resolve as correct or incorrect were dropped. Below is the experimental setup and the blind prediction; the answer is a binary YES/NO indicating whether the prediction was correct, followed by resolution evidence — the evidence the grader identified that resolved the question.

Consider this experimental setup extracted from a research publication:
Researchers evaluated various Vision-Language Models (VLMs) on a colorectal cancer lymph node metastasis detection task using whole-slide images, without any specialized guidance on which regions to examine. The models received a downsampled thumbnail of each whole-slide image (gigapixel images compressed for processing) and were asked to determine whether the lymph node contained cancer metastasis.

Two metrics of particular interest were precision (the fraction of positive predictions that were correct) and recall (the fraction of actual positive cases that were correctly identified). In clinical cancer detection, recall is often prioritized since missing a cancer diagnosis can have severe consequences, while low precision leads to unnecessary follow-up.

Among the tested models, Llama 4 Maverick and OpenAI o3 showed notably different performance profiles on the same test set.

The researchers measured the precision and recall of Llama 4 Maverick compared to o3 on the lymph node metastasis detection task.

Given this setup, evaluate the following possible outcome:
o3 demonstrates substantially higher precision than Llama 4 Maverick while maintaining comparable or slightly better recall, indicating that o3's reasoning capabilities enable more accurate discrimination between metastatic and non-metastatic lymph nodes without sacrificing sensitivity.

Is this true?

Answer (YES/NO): NO